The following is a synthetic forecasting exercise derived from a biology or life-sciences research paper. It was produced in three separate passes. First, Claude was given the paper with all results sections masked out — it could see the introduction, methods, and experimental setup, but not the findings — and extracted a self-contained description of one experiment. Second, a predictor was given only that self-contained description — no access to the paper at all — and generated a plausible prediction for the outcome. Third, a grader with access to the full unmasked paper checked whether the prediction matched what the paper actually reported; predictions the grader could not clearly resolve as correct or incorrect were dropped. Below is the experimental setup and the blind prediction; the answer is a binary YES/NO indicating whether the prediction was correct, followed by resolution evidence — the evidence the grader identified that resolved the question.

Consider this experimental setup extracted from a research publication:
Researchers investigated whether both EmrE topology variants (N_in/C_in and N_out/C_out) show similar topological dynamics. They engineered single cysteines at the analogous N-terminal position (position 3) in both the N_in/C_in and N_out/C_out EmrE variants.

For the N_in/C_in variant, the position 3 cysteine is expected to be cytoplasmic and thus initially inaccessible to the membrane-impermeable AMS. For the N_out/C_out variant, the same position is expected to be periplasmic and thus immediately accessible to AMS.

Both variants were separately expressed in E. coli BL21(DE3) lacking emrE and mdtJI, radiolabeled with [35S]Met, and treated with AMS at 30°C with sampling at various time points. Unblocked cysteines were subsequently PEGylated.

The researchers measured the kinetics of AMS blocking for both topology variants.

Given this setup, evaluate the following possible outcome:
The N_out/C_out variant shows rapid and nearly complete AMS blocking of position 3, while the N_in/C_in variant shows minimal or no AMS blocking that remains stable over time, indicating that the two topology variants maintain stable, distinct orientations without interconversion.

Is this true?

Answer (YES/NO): NO